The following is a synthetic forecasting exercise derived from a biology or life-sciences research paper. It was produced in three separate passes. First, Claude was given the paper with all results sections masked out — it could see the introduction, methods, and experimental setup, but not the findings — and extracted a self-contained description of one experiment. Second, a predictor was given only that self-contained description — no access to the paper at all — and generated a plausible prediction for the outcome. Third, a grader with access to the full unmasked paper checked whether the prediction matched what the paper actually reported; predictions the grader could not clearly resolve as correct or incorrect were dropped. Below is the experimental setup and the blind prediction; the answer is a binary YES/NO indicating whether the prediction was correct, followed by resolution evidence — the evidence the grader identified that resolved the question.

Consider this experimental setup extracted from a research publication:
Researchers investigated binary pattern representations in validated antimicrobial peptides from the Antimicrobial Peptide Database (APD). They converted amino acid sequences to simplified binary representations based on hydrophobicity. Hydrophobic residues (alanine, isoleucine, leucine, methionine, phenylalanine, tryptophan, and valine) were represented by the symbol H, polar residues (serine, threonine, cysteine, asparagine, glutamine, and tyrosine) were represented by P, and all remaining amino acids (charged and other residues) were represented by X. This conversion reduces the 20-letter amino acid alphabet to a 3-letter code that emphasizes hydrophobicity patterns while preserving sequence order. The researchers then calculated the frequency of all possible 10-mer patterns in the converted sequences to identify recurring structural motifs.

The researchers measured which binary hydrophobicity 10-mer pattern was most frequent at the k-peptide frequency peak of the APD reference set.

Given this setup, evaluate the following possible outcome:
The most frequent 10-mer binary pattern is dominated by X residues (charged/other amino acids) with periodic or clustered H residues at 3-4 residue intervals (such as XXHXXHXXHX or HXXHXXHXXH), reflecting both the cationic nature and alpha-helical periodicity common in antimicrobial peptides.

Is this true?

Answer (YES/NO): NO